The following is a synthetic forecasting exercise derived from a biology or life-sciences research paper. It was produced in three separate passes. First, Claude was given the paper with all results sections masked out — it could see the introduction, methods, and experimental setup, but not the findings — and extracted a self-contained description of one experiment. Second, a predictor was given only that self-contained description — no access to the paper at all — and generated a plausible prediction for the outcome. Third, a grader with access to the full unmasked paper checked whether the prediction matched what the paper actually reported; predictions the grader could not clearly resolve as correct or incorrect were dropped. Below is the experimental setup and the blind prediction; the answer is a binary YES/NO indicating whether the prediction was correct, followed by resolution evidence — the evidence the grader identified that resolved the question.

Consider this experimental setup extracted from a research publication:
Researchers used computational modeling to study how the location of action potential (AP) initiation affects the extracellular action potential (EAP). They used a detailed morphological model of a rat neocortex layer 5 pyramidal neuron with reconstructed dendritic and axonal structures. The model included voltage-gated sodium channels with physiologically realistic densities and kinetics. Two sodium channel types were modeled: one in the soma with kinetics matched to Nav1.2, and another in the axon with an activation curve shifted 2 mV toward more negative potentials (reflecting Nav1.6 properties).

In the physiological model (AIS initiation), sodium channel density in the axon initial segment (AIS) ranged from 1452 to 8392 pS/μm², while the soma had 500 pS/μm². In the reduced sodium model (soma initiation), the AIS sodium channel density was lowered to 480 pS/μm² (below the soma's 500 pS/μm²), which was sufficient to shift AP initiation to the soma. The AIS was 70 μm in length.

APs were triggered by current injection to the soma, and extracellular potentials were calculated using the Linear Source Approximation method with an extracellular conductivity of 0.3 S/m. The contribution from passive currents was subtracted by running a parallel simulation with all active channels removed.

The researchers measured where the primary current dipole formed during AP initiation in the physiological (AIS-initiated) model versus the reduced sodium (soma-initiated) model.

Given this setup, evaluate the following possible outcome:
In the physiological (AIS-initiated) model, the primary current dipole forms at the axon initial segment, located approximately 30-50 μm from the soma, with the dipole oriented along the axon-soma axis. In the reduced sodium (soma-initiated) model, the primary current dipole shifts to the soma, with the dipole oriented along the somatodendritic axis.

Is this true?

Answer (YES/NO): YES